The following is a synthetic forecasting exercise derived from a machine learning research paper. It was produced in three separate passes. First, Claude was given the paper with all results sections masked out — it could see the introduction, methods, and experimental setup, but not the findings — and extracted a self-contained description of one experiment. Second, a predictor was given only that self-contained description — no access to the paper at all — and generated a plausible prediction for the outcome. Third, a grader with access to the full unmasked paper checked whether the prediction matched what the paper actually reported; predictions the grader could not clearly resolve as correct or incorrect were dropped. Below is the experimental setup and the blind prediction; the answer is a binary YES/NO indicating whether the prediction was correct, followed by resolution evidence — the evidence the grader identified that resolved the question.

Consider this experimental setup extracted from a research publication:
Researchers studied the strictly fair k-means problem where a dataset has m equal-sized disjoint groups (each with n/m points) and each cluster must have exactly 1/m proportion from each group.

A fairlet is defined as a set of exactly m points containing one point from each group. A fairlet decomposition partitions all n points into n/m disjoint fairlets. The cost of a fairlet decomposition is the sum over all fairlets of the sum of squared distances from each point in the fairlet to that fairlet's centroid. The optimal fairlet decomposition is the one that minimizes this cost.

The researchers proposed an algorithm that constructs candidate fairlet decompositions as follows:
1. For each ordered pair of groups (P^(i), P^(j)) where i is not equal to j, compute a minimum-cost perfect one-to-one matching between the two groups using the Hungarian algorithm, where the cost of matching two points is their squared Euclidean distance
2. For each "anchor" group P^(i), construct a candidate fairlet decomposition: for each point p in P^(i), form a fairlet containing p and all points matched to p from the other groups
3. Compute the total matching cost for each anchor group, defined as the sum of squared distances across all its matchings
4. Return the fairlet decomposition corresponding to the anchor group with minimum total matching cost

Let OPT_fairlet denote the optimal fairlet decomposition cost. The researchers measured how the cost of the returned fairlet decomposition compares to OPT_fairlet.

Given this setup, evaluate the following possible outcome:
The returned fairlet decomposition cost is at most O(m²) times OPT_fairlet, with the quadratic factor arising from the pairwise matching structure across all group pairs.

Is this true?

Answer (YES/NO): NO